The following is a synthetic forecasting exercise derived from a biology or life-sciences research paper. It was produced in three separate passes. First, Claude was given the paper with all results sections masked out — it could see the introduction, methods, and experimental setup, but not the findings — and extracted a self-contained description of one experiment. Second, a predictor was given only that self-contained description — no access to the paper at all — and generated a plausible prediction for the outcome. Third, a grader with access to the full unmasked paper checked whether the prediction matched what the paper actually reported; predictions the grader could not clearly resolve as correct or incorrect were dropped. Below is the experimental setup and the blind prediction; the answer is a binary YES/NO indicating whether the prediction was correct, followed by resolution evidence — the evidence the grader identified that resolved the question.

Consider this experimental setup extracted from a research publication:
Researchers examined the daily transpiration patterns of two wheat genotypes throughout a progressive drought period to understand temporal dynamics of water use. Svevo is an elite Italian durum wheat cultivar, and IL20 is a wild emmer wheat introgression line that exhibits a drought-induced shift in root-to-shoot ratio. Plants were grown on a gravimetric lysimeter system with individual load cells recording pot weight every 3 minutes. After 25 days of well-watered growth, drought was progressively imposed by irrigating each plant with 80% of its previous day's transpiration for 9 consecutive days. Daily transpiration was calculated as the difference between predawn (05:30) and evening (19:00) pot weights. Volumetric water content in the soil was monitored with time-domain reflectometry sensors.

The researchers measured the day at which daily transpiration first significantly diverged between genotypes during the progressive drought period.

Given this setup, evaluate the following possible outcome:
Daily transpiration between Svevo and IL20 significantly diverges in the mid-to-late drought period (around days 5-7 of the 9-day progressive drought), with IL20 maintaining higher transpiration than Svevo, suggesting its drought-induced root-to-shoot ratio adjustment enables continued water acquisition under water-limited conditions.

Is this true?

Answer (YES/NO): YES